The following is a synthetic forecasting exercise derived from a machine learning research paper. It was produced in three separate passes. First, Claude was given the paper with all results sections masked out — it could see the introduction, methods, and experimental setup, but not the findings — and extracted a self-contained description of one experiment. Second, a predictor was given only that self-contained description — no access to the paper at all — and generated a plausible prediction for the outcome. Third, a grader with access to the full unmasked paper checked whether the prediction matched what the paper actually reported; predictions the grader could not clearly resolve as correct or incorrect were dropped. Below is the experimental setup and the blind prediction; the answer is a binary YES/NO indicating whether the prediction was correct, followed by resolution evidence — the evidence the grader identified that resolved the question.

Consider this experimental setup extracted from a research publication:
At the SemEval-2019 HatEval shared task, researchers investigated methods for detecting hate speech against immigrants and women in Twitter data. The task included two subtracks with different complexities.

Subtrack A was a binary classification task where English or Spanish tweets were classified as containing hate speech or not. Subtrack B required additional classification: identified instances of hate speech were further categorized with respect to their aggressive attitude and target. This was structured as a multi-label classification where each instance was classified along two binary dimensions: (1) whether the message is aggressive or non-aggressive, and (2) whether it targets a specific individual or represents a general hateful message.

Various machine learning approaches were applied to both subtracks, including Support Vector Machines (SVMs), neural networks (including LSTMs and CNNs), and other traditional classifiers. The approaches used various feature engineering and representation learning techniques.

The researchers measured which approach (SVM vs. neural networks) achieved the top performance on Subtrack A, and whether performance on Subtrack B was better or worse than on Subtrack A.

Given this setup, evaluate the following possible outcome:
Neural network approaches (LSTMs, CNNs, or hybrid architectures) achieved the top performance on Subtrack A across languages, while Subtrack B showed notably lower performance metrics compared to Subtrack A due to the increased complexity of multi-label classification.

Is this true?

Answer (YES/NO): NO